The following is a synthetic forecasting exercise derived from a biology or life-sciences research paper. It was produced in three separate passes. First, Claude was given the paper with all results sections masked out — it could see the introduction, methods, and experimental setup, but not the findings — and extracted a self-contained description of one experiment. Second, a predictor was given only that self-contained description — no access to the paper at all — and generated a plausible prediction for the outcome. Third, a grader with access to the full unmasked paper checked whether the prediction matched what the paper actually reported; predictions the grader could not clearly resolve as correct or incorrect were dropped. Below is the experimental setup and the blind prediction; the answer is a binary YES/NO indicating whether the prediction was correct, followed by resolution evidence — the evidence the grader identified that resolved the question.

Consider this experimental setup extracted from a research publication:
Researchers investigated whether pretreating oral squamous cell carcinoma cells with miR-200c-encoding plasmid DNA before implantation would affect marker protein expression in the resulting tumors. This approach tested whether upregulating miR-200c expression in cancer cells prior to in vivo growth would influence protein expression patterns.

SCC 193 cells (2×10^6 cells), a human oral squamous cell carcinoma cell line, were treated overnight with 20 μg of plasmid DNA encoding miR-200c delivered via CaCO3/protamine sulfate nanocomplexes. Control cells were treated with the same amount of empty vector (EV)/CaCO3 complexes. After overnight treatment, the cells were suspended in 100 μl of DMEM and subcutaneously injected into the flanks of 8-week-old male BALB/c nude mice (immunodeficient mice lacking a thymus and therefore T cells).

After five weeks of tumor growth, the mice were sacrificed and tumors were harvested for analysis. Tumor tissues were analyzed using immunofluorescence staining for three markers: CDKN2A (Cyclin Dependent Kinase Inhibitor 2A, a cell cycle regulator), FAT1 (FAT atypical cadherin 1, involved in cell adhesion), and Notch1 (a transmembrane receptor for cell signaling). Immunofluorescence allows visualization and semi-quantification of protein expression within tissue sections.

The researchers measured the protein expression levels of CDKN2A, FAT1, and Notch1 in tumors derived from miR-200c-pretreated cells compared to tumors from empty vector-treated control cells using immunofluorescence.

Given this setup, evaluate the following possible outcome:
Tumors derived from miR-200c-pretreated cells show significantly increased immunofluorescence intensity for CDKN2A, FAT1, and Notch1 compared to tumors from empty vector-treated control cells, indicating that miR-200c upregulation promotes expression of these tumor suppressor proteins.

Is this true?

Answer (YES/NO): NO